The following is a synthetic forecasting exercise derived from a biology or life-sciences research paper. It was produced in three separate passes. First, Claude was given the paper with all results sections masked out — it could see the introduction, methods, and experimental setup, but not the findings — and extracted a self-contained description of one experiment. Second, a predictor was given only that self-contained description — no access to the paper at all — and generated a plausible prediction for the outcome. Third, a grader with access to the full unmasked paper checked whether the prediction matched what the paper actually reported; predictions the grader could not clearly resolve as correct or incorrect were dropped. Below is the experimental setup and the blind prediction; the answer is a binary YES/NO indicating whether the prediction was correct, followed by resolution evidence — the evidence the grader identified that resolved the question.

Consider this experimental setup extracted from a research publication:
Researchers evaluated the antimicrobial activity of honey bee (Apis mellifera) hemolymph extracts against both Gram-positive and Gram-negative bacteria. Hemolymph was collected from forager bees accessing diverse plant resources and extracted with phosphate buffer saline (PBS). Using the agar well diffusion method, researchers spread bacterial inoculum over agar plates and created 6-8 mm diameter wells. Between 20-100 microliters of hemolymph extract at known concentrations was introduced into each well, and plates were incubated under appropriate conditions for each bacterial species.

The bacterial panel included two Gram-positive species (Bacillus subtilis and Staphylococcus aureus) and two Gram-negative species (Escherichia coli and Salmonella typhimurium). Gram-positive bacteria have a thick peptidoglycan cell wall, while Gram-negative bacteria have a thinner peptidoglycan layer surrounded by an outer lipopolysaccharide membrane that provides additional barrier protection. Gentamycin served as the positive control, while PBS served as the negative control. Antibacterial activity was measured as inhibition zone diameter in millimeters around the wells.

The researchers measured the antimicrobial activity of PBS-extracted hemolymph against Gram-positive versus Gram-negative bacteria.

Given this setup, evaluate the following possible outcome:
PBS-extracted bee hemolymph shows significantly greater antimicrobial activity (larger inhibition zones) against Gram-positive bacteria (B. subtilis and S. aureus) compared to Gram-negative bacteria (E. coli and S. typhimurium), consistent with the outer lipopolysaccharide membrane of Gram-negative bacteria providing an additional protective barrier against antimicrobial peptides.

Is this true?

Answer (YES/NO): NO